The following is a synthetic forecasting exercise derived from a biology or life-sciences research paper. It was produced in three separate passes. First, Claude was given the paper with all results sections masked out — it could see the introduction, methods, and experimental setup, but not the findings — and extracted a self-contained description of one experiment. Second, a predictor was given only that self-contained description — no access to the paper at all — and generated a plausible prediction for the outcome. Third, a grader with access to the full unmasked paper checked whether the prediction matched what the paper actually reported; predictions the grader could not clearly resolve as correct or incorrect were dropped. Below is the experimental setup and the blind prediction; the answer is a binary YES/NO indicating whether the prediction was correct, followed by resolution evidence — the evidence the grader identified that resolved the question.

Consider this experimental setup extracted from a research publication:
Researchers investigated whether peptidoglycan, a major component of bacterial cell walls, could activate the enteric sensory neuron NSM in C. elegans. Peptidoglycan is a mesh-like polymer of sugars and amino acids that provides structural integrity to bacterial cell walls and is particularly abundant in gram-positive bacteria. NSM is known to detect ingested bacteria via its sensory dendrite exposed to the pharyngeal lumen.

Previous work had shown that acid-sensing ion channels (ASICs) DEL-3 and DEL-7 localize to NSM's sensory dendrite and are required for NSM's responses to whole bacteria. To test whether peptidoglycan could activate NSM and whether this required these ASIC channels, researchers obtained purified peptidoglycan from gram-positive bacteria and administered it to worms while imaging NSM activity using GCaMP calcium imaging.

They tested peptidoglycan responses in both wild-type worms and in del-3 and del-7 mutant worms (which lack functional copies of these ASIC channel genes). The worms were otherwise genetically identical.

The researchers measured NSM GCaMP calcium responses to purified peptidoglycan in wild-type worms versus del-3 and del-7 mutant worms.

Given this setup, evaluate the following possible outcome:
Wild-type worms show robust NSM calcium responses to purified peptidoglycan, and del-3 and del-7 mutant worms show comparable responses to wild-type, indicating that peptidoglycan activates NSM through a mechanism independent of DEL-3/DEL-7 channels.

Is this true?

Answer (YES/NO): NO